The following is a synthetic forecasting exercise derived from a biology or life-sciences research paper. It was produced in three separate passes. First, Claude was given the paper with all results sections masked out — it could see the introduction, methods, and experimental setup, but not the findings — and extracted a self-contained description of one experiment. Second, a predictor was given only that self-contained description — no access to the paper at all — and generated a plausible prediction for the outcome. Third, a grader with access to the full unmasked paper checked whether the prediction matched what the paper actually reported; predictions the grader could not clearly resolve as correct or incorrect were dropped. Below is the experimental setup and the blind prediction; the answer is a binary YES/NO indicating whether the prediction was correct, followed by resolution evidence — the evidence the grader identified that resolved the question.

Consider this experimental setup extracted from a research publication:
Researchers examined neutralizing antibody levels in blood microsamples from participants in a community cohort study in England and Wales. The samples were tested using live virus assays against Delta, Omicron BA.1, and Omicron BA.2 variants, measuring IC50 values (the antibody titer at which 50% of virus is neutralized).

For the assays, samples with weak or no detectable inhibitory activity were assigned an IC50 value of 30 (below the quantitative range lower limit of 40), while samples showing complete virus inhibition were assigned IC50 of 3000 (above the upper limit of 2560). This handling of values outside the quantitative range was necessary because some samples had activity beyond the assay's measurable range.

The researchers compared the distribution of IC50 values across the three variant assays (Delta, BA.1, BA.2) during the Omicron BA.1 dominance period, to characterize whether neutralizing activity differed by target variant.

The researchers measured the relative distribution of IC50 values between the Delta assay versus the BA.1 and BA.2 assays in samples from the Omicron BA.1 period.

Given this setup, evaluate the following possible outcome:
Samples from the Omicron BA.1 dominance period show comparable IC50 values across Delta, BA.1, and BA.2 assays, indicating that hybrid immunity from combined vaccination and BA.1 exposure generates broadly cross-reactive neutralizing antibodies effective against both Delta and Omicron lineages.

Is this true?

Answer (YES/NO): NO